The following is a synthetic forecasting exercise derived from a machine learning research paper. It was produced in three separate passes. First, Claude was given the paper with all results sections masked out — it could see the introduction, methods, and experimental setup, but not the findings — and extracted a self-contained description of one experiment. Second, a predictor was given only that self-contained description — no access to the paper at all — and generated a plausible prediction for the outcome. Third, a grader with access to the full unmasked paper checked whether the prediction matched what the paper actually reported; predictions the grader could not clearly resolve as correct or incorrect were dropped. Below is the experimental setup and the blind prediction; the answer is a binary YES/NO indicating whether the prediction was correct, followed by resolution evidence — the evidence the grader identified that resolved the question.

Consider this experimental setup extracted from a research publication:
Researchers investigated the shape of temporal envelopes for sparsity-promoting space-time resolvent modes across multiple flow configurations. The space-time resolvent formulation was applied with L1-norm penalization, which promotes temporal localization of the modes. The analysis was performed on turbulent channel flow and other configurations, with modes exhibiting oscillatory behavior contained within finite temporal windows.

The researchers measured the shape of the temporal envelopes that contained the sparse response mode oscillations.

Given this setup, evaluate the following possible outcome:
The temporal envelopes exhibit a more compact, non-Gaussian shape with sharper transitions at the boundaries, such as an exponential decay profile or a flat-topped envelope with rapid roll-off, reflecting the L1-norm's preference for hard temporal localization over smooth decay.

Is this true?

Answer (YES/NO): NO